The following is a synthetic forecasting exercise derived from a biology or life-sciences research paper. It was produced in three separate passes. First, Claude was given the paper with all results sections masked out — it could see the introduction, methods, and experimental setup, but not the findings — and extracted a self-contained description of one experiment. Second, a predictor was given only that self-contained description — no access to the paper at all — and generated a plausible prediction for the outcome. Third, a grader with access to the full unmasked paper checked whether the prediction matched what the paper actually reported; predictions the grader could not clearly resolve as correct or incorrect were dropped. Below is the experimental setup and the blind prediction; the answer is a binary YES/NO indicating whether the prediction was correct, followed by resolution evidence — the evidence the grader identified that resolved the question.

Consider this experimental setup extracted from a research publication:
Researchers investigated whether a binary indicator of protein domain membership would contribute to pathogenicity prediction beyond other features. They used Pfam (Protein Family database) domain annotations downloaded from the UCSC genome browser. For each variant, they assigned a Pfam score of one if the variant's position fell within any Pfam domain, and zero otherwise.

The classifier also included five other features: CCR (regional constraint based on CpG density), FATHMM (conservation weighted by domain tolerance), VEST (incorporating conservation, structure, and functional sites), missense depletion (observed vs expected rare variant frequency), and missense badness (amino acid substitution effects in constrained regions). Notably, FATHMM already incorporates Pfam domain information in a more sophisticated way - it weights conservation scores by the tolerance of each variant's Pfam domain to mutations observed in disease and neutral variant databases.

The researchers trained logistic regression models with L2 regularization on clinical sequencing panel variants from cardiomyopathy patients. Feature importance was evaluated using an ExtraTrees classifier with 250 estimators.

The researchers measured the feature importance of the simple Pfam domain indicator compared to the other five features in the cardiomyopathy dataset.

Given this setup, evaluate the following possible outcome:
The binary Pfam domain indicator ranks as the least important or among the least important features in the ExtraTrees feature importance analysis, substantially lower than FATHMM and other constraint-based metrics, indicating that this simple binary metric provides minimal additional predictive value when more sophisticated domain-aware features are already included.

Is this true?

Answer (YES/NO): YES